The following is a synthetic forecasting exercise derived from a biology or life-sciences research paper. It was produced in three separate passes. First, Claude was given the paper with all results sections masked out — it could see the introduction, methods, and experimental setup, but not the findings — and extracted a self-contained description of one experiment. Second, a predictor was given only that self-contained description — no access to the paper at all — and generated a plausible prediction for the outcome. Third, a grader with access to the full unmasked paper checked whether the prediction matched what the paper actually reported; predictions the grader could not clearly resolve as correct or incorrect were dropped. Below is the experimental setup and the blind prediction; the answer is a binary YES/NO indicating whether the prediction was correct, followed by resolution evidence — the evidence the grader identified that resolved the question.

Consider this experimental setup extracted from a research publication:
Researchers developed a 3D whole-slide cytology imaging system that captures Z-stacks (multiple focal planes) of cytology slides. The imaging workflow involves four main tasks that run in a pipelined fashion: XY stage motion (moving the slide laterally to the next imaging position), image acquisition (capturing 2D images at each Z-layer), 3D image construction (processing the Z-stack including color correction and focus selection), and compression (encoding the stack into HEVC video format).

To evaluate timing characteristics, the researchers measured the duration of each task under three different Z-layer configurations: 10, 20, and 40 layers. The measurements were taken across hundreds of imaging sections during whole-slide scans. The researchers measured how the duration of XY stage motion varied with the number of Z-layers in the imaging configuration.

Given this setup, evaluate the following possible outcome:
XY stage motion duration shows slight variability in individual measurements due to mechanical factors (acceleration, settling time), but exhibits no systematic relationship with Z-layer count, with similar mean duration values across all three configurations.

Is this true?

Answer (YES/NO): NO